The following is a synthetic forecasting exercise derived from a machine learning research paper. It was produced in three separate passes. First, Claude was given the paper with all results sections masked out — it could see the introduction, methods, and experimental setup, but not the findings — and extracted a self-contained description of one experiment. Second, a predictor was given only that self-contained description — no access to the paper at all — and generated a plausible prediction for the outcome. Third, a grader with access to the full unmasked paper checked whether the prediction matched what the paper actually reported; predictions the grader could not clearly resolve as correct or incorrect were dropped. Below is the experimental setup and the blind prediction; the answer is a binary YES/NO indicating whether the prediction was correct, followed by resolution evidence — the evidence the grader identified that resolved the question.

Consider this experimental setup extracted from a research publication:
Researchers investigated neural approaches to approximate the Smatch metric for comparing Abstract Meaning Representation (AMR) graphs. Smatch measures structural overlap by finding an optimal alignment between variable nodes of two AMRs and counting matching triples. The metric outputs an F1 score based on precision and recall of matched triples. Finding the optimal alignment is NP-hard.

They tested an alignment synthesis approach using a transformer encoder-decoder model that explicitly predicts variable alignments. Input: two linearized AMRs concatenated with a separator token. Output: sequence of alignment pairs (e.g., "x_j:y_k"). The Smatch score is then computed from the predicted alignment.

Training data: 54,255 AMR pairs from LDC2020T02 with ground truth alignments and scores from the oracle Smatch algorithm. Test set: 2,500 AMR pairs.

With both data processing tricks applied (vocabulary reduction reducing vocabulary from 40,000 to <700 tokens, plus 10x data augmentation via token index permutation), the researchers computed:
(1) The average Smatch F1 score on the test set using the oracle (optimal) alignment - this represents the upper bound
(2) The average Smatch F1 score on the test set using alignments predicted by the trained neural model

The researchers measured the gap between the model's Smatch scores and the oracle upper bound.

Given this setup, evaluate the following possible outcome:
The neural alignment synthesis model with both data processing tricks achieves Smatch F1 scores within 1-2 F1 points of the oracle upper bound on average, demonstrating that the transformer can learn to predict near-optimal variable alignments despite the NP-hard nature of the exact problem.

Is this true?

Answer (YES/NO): YES